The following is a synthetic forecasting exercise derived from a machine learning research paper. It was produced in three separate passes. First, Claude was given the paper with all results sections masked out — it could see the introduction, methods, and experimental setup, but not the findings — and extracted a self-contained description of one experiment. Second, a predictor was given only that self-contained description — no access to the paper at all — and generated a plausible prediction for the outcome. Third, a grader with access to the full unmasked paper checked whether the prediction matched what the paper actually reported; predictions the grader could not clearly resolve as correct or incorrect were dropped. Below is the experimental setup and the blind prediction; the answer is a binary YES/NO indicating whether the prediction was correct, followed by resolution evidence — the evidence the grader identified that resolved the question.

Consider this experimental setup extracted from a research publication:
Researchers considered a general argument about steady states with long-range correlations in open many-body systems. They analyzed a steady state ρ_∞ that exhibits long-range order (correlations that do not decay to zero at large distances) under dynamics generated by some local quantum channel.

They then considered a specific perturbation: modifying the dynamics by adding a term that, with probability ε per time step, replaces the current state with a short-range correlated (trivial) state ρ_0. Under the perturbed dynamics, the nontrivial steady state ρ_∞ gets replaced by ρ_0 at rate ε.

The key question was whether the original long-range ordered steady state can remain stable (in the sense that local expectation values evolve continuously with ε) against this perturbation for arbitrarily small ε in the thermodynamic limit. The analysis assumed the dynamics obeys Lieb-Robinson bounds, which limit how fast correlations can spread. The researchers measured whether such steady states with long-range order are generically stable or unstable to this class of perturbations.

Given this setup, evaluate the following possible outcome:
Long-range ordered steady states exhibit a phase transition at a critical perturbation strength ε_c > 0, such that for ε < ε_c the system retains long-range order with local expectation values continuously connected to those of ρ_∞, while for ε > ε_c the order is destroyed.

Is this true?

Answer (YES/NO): NO